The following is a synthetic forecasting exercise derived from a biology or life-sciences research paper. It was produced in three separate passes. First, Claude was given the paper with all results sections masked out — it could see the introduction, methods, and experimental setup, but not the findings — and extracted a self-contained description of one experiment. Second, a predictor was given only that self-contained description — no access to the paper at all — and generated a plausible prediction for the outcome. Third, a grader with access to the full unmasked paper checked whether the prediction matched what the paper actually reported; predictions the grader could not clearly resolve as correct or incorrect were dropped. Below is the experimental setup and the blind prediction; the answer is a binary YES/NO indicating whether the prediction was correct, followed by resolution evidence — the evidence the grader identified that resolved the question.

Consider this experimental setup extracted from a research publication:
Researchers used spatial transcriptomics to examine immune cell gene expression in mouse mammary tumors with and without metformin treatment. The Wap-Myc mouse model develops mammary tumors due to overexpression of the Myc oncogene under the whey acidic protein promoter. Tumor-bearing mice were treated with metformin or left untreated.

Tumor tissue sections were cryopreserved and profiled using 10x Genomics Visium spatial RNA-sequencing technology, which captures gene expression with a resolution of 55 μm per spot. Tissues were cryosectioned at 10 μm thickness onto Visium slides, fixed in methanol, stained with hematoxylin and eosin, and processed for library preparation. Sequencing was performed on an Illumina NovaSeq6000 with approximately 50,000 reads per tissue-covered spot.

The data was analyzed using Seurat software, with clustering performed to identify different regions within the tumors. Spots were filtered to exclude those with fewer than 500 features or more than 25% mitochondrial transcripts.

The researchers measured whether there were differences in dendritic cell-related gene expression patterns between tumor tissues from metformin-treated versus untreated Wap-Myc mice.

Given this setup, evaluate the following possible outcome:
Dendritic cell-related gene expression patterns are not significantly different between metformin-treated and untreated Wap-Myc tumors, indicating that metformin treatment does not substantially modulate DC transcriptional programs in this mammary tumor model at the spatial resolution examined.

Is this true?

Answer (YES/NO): NO